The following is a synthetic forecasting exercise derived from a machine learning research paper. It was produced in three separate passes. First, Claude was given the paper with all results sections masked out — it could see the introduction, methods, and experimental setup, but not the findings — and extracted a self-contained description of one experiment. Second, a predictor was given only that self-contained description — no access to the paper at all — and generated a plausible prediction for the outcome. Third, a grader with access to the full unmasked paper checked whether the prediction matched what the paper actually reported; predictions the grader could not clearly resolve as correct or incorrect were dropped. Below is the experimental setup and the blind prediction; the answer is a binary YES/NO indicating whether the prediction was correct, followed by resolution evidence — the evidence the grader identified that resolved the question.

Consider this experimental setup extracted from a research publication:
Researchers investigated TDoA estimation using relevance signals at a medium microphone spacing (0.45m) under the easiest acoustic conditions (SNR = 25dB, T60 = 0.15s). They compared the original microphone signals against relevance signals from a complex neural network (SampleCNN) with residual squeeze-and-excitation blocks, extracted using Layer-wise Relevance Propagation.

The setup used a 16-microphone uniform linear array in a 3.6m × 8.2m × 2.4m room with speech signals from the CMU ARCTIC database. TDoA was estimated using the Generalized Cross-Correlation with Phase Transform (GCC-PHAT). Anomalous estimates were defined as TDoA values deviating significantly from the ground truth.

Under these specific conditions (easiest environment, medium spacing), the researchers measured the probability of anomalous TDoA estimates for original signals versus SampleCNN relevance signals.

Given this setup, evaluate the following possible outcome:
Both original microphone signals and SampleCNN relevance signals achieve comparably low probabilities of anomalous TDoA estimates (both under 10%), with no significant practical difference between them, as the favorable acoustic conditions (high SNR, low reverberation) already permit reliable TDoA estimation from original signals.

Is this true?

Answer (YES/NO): YES